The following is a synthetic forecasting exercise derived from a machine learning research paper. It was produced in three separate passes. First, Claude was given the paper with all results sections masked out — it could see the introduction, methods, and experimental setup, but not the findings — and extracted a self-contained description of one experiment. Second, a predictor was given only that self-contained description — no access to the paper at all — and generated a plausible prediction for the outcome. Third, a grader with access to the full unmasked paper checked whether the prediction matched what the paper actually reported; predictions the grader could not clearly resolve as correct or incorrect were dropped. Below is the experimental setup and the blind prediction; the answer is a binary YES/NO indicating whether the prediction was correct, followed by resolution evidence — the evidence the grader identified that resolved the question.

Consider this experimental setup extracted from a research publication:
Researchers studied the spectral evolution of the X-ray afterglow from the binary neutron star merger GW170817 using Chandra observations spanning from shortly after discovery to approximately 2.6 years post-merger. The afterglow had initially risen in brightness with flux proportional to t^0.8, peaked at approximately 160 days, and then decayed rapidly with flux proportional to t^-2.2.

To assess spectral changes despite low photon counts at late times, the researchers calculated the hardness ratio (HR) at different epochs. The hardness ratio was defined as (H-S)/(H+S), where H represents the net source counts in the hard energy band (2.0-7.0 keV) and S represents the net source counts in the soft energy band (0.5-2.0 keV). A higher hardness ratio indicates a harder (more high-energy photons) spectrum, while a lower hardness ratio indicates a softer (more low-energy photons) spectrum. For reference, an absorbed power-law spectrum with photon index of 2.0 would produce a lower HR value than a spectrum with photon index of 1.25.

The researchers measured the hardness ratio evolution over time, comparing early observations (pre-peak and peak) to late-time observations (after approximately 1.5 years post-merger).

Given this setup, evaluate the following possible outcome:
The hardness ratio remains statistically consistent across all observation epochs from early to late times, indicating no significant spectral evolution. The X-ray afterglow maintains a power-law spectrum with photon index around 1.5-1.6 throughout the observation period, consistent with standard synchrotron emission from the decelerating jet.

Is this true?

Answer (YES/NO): NO